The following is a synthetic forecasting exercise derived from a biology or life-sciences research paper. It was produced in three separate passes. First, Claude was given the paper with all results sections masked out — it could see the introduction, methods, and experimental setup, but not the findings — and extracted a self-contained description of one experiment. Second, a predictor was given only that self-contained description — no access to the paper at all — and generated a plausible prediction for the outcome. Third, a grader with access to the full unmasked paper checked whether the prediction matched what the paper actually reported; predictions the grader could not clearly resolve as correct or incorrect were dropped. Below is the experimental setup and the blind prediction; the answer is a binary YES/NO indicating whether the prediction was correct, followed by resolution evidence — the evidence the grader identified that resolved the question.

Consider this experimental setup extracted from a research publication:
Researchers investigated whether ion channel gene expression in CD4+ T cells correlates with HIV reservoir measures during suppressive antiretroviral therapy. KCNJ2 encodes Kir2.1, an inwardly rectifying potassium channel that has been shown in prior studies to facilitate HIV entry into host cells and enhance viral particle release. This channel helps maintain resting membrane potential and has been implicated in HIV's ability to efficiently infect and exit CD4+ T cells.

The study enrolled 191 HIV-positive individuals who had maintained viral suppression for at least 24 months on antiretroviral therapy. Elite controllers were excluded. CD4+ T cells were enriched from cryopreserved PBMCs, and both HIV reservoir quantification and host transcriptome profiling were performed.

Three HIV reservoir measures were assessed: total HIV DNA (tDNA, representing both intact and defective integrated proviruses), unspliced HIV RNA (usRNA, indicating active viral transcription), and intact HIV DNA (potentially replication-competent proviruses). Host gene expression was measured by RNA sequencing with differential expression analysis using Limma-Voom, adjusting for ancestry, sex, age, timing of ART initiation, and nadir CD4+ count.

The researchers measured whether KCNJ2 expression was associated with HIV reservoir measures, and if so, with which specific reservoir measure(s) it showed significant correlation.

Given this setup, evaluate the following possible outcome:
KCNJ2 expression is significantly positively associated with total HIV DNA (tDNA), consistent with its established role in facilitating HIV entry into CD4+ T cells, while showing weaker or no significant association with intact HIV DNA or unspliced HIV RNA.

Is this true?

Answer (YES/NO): NO